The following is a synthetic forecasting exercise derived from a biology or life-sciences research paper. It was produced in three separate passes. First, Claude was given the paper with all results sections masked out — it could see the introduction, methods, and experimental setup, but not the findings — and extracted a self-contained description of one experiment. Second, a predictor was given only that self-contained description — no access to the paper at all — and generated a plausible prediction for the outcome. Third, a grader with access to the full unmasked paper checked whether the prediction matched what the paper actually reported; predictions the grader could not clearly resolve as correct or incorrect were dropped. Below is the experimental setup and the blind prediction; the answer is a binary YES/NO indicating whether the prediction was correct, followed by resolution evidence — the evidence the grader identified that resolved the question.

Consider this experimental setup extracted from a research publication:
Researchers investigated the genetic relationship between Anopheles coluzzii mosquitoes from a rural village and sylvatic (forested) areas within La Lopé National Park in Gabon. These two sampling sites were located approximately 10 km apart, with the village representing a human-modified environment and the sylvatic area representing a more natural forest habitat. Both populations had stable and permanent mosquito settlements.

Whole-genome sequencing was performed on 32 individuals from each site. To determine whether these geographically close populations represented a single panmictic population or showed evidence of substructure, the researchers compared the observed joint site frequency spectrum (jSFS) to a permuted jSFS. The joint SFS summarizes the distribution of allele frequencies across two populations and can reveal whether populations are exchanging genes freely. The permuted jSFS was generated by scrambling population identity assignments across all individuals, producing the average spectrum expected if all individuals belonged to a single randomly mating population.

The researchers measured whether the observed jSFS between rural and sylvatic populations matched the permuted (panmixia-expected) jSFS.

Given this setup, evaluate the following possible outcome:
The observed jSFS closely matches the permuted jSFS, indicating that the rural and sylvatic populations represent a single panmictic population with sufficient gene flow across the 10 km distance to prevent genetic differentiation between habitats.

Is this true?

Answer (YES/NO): YES